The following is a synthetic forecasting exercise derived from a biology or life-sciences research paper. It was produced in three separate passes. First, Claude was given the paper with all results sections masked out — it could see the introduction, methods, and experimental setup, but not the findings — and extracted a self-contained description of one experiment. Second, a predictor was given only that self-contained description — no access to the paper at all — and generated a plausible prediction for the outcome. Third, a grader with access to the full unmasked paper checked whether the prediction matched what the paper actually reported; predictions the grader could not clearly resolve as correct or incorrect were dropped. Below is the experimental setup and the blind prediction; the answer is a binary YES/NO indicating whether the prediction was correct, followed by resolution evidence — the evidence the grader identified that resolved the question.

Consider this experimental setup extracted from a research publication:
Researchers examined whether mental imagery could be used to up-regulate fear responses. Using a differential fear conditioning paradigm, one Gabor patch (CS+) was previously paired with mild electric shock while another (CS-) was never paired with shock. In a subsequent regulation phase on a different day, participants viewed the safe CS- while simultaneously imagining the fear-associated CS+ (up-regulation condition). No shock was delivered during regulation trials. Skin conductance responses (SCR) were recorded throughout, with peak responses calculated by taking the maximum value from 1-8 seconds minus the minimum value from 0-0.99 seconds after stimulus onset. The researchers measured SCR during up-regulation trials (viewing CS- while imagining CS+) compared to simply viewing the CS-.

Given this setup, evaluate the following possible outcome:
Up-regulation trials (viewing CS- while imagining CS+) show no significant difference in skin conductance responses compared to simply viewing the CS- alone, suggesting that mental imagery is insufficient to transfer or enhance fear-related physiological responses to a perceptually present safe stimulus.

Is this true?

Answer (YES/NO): YES